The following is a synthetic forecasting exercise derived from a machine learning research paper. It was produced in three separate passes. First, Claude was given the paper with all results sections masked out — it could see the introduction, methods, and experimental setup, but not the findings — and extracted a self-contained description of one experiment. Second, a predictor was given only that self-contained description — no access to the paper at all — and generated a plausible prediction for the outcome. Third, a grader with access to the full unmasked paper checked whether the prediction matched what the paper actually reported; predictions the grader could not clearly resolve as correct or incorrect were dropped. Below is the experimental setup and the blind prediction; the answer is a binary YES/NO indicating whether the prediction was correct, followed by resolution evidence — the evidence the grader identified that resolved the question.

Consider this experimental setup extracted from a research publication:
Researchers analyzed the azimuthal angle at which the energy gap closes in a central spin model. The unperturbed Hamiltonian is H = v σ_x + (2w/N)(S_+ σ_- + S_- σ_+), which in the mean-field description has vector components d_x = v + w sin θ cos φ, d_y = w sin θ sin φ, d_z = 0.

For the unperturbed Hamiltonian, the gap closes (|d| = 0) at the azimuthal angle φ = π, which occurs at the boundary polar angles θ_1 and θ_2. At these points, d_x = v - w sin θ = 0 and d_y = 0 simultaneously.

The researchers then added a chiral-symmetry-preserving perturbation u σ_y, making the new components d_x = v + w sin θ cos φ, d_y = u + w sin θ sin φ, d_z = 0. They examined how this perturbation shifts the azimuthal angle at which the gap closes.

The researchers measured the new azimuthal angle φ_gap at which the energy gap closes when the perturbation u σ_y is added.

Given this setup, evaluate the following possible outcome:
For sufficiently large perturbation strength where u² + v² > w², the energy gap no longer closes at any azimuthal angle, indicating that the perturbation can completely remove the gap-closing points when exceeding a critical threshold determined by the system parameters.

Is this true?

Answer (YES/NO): YES